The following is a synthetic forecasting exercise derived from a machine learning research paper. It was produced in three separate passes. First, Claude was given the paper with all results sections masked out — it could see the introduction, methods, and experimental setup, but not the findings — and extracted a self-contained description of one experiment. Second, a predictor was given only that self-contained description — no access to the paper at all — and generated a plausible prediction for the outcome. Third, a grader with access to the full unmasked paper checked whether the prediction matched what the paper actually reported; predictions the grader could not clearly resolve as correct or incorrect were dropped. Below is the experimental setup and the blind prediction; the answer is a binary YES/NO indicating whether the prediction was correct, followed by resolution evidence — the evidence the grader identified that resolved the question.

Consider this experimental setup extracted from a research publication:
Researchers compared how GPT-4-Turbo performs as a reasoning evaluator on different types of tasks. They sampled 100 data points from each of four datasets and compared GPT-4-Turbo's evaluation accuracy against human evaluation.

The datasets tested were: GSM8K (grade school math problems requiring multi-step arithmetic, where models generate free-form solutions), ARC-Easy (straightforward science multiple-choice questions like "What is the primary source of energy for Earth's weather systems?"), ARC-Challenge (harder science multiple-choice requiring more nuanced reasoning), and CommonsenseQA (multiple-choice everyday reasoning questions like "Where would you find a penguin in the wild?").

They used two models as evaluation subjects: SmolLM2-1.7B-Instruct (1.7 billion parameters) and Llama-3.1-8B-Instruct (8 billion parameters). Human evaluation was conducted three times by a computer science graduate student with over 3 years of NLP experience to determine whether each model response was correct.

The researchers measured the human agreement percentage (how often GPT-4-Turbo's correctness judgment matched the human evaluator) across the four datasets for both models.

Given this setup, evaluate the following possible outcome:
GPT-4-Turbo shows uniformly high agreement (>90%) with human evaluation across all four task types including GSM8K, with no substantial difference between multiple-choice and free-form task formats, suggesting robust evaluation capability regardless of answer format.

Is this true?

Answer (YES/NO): YES